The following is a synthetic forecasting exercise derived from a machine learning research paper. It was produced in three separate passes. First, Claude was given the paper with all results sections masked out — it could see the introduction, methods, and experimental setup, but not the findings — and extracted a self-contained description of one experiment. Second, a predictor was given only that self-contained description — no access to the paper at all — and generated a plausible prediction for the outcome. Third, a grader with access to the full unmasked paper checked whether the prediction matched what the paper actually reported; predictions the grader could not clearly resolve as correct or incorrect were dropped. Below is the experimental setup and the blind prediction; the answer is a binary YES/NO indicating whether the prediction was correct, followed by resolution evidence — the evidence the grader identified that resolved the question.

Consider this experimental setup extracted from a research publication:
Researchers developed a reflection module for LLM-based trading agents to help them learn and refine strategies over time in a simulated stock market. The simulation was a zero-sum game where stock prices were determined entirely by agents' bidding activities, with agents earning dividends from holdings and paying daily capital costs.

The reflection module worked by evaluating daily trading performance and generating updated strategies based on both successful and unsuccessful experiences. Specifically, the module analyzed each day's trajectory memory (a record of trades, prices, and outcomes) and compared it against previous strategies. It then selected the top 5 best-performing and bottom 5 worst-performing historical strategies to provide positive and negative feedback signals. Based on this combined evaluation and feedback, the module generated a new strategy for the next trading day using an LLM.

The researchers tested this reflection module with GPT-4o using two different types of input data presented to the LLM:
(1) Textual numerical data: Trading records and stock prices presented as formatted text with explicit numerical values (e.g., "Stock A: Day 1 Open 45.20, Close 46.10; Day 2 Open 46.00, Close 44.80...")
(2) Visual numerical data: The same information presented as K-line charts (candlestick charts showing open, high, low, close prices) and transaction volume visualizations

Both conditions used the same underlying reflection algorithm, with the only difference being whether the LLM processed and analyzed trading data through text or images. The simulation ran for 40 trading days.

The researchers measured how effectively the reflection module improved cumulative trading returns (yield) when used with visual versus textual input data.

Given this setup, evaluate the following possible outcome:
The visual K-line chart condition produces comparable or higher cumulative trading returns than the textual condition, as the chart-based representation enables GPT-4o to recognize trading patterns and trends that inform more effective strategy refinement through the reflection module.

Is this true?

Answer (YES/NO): YES